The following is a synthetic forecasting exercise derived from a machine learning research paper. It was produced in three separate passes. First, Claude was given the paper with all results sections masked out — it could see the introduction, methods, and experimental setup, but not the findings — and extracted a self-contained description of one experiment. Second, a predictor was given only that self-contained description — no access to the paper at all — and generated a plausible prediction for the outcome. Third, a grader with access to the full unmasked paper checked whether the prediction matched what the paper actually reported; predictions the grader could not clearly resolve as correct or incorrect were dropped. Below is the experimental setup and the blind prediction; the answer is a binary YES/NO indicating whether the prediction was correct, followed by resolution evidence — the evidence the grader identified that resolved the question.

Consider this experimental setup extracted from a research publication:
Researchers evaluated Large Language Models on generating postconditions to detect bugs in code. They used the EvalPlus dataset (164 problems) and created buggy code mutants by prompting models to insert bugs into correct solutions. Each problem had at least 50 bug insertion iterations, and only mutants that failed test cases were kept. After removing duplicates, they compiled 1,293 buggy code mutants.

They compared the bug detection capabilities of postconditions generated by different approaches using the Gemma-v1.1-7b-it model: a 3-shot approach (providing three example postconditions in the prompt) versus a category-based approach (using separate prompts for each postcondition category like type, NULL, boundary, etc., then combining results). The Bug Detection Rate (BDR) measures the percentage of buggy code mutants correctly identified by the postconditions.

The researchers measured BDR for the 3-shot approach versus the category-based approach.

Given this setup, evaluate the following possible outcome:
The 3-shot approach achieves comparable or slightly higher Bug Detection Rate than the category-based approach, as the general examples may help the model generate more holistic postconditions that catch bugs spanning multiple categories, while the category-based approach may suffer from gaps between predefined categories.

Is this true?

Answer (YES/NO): NO